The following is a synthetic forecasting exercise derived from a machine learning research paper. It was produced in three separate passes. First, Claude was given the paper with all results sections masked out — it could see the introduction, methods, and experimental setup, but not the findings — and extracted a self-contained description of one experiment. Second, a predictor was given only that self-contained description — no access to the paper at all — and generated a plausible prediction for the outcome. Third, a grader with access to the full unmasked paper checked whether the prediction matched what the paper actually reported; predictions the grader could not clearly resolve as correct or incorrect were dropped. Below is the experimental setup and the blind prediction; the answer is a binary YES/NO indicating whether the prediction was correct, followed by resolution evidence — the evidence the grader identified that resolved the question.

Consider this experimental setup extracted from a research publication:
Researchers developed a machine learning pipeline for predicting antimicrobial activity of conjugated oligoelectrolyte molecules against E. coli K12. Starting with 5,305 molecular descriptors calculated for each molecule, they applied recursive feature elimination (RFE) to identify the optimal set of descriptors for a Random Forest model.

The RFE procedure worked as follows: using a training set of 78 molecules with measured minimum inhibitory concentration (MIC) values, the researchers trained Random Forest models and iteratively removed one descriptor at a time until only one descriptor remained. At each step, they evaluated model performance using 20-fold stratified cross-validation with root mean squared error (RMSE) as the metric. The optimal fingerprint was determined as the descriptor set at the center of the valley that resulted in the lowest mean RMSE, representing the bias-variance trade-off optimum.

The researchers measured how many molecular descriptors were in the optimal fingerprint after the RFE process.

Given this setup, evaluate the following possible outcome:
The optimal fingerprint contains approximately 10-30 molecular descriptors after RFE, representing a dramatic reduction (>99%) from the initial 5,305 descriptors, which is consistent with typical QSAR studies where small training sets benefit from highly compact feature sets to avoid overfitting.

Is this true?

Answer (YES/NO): YES